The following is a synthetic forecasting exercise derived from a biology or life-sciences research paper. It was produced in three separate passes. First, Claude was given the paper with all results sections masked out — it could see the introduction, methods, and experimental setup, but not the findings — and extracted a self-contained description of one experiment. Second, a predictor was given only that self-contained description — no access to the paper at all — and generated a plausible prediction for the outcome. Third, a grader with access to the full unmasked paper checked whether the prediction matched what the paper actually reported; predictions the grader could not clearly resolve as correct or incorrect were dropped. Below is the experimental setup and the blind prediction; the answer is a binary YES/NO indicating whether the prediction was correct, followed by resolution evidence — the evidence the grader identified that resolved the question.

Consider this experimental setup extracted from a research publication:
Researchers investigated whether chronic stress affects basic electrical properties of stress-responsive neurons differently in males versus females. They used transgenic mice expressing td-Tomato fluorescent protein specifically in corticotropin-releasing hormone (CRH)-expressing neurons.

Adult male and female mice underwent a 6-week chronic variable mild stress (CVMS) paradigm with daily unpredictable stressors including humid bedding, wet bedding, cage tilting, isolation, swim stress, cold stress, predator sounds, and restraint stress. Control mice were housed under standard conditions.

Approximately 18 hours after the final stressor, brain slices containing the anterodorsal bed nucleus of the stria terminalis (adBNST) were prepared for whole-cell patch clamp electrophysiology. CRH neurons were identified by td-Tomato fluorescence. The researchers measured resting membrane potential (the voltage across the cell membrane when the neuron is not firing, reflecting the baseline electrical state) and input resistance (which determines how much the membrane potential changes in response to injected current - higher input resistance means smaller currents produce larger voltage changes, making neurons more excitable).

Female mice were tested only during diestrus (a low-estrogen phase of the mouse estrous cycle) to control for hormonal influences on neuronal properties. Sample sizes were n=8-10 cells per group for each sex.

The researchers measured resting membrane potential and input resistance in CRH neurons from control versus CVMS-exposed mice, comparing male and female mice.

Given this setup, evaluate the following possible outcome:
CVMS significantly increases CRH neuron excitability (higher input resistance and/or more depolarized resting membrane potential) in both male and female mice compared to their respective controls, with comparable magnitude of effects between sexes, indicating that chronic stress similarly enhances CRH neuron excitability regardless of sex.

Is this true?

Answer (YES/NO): NO